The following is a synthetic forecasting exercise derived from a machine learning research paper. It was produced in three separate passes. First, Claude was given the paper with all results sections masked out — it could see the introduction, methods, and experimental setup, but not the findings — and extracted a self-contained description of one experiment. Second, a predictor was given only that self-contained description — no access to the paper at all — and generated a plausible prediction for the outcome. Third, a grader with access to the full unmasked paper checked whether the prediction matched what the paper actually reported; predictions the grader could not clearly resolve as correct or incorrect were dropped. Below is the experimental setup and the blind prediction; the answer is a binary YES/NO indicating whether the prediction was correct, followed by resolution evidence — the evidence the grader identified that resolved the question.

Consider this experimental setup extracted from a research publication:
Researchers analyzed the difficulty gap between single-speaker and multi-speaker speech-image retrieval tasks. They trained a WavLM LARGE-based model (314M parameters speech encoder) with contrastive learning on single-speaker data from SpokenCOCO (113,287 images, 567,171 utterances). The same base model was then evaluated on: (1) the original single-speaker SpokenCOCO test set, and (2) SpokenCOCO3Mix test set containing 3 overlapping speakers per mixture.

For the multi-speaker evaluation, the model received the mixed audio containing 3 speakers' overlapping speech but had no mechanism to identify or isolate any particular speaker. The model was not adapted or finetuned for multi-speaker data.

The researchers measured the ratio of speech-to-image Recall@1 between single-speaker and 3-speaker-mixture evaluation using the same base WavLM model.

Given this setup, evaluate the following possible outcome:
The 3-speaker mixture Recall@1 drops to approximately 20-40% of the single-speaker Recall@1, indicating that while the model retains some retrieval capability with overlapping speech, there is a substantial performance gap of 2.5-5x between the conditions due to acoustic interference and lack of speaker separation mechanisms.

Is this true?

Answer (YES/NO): NO